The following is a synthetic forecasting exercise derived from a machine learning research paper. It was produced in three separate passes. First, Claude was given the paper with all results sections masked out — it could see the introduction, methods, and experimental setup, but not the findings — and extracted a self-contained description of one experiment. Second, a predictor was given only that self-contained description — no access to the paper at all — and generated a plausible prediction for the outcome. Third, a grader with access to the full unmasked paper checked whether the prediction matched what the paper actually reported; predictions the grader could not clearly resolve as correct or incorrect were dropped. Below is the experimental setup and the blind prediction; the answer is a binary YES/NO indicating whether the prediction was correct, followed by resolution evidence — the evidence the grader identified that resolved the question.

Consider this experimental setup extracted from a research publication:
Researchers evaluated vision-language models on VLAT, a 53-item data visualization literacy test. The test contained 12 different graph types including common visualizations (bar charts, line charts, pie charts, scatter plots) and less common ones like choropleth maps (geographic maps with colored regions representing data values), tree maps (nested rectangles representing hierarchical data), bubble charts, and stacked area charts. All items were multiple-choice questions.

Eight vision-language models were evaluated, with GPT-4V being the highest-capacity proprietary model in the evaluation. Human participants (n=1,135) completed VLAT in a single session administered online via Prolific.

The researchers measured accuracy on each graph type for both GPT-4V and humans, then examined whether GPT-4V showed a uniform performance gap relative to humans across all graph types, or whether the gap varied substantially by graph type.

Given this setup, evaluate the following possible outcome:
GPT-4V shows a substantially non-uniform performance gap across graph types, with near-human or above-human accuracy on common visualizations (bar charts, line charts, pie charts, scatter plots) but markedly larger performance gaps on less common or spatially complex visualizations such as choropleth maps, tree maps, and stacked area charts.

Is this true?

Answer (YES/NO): NO